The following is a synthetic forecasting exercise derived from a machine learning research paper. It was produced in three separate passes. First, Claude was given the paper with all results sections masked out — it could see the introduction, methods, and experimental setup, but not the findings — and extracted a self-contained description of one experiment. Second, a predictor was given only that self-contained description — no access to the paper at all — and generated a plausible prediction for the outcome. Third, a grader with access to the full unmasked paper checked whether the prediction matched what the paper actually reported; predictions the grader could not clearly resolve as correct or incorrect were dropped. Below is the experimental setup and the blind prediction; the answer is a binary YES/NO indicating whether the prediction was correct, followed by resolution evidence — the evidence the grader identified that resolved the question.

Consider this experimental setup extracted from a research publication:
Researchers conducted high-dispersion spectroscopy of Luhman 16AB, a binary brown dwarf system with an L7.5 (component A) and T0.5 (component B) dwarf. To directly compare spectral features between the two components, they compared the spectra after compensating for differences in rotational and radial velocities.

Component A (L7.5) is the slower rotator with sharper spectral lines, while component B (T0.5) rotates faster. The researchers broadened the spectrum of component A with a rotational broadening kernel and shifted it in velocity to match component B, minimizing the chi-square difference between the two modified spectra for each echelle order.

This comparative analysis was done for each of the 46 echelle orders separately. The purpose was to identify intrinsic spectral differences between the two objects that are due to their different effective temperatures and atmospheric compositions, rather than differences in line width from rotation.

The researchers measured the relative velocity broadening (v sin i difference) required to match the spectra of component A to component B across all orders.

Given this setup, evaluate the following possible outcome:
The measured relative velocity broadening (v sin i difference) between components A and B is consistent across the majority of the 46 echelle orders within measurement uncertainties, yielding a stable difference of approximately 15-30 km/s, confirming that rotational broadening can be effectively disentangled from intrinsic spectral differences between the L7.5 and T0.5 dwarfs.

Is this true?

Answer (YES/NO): NO